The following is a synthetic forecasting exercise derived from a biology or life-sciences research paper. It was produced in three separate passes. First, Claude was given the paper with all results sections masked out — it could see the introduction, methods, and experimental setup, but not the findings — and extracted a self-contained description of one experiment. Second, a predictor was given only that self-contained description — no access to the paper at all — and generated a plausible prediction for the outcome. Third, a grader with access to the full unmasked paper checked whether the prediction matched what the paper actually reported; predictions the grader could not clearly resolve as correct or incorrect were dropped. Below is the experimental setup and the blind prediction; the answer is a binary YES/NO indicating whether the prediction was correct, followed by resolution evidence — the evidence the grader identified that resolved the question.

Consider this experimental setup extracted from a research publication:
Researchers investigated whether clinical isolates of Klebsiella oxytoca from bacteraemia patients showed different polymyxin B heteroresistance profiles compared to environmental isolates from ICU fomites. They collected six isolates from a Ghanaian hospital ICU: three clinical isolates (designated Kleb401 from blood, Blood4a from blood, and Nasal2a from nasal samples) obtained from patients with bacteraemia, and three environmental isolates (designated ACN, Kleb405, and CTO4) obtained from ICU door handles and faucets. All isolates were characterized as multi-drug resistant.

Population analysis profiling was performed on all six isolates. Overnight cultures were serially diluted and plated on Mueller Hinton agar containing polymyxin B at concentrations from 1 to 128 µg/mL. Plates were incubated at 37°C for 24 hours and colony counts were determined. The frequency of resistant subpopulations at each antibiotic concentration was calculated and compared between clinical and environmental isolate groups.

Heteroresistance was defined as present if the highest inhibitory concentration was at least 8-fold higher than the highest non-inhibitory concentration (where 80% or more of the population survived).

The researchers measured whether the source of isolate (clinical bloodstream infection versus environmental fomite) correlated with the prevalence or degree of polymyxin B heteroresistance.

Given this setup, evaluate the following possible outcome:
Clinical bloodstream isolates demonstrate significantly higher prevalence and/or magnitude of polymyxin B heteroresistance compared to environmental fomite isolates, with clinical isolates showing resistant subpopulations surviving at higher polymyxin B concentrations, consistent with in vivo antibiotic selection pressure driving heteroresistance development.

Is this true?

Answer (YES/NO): NO